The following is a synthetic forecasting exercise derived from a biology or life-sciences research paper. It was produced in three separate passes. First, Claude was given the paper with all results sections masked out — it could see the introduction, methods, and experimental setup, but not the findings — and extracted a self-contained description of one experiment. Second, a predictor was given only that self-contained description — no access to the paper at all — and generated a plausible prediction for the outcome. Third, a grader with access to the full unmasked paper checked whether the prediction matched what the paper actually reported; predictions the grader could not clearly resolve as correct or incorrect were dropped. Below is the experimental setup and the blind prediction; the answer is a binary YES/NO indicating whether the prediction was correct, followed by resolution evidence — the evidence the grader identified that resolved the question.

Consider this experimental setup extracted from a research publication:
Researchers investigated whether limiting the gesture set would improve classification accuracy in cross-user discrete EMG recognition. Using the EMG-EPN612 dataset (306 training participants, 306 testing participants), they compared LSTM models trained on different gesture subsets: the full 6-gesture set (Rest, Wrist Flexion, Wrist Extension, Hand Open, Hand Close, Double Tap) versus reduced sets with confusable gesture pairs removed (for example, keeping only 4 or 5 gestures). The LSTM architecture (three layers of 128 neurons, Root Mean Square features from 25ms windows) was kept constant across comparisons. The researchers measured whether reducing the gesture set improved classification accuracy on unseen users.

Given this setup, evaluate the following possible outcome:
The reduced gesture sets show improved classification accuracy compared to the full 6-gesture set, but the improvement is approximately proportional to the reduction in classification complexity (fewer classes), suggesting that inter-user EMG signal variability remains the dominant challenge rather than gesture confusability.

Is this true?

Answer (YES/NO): NO